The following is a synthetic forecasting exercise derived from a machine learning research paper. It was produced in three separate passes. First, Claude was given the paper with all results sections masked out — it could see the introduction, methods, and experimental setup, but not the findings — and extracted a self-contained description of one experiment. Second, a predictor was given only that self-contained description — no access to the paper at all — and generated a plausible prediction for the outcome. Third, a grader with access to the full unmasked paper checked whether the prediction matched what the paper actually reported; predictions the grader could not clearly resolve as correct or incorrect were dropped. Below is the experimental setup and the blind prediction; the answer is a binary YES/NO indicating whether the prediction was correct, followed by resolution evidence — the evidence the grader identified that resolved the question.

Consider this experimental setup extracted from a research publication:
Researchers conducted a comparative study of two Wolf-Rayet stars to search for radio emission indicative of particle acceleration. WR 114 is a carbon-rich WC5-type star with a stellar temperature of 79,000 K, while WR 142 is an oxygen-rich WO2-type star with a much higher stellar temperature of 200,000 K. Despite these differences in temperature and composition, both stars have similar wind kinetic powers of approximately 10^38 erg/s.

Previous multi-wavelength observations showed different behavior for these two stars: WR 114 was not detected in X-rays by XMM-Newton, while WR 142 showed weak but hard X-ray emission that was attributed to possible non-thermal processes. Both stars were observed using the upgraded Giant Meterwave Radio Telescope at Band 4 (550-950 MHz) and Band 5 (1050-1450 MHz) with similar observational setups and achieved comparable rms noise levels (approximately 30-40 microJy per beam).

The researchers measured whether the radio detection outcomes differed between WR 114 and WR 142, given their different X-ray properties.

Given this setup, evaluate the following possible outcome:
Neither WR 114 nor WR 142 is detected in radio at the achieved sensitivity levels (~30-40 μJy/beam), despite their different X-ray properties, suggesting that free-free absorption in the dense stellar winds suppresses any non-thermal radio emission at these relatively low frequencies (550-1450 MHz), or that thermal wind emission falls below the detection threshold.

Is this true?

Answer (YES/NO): YES